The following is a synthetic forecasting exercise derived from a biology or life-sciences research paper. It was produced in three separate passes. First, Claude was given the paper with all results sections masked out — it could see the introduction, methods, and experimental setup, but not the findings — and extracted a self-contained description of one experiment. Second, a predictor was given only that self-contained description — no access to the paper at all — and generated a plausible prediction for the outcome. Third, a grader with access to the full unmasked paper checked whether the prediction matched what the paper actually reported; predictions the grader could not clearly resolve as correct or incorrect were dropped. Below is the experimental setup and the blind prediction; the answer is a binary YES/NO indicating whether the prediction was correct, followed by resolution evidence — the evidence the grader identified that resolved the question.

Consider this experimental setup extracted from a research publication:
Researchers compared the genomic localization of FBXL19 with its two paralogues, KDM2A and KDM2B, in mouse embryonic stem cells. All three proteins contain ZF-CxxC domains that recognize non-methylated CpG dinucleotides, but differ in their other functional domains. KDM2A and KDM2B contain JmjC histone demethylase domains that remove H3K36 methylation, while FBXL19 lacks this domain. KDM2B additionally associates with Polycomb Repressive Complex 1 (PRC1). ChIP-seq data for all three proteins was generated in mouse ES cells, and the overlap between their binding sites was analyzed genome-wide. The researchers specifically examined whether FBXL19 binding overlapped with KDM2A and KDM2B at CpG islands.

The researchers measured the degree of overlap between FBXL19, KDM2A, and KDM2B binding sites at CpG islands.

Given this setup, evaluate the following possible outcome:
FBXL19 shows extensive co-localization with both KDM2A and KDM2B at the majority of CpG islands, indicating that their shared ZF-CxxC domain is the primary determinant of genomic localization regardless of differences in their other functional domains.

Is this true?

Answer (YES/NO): YES